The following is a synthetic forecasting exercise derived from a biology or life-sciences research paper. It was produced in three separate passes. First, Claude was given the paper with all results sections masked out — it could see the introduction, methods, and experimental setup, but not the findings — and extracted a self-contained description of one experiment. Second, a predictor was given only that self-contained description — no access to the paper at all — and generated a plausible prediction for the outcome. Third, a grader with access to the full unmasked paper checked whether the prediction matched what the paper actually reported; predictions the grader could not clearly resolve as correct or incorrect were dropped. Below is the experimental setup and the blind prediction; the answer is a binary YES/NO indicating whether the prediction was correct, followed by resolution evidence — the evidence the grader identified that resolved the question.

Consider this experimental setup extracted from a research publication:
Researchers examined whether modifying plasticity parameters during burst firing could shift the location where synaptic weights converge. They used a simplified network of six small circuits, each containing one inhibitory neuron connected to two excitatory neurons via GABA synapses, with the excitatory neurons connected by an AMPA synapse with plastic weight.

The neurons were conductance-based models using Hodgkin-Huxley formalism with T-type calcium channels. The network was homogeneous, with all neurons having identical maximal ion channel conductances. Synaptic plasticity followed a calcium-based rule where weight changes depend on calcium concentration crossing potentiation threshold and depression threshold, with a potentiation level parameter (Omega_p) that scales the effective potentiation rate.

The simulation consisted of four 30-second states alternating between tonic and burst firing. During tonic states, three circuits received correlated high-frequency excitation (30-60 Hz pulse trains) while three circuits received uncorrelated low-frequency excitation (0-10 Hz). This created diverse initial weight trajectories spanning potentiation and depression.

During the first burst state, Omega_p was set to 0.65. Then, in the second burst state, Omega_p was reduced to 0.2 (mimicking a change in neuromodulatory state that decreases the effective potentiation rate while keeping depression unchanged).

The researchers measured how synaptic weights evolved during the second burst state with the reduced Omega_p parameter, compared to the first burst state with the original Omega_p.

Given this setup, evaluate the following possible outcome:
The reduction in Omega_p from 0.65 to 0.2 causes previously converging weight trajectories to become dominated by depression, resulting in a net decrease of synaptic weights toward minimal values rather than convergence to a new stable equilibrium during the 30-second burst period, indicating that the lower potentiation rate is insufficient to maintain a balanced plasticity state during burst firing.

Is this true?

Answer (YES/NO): NO